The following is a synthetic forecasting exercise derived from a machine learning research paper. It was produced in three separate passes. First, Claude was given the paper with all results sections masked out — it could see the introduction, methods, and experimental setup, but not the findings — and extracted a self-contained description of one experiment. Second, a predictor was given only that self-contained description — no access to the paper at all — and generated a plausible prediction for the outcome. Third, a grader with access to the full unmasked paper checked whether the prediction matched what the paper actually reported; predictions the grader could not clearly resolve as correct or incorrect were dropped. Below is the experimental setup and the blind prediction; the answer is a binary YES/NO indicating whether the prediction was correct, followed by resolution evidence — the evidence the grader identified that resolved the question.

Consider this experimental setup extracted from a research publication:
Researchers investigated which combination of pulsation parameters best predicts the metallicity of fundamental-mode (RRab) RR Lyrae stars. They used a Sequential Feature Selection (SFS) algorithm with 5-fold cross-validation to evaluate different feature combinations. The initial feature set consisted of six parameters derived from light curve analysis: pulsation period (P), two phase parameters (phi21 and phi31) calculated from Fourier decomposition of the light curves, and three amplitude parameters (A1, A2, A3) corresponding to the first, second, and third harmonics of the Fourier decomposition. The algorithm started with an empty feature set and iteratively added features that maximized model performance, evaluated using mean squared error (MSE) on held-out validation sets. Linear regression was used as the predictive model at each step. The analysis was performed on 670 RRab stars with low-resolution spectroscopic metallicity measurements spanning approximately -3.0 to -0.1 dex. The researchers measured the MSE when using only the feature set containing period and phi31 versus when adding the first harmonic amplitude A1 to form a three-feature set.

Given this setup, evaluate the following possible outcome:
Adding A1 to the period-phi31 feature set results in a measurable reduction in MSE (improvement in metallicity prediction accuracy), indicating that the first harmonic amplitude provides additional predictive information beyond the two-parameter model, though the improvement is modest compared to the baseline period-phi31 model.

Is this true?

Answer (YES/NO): NO